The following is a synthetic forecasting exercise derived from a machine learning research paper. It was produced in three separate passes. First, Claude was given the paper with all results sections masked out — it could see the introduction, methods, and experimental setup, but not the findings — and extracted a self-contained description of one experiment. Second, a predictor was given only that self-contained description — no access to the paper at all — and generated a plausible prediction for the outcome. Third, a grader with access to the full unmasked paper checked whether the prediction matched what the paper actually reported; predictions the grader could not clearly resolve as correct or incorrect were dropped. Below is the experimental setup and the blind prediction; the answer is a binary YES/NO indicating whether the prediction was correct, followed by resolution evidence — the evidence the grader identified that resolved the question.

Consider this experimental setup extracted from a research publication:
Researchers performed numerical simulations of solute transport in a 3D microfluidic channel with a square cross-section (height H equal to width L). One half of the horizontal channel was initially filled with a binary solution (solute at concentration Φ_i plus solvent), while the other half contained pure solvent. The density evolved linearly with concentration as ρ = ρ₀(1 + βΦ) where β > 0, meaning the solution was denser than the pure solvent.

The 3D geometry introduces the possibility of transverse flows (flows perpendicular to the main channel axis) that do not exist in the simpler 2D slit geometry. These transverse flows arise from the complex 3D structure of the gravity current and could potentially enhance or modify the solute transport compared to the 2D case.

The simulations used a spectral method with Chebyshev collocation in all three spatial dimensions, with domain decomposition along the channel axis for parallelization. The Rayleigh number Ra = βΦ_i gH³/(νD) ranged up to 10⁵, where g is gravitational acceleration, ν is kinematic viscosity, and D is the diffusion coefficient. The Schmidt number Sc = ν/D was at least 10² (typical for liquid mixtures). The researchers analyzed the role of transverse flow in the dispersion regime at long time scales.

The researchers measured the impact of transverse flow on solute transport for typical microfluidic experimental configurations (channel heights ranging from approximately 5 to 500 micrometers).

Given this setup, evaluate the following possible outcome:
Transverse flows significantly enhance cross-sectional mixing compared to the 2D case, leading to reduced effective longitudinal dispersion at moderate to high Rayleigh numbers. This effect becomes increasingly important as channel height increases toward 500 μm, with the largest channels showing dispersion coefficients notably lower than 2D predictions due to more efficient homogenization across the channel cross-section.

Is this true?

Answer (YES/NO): NO